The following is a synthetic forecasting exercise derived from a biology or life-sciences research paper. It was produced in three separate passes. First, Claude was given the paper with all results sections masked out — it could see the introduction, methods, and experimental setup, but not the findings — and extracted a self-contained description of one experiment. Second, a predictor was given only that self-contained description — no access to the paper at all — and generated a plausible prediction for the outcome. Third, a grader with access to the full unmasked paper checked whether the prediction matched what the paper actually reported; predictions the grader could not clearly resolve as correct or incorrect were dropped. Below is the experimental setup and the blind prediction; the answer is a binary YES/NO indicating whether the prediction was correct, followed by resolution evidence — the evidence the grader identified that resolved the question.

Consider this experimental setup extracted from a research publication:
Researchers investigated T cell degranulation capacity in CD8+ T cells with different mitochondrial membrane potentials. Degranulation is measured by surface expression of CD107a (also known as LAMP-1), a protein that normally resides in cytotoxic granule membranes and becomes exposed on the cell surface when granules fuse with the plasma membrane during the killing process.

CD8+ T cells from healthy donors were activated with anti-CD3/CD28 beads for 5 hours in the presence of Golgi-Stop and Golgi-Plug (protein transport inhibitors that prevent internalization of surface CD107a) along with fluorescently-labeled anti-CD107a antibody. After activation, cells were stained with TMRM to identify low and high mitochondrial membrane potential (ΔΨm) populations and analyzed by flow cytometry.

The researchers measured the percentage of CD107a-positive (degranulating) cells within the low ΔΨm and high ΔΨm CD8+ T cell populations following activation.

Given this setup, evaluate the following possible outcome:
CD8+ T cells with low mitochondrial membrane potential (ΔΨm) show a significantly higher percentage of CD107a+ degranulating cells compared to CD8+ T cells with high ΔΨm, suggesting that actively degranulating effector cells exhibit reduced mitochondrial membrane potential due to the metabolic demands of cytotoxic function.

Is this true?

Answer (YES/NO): YES